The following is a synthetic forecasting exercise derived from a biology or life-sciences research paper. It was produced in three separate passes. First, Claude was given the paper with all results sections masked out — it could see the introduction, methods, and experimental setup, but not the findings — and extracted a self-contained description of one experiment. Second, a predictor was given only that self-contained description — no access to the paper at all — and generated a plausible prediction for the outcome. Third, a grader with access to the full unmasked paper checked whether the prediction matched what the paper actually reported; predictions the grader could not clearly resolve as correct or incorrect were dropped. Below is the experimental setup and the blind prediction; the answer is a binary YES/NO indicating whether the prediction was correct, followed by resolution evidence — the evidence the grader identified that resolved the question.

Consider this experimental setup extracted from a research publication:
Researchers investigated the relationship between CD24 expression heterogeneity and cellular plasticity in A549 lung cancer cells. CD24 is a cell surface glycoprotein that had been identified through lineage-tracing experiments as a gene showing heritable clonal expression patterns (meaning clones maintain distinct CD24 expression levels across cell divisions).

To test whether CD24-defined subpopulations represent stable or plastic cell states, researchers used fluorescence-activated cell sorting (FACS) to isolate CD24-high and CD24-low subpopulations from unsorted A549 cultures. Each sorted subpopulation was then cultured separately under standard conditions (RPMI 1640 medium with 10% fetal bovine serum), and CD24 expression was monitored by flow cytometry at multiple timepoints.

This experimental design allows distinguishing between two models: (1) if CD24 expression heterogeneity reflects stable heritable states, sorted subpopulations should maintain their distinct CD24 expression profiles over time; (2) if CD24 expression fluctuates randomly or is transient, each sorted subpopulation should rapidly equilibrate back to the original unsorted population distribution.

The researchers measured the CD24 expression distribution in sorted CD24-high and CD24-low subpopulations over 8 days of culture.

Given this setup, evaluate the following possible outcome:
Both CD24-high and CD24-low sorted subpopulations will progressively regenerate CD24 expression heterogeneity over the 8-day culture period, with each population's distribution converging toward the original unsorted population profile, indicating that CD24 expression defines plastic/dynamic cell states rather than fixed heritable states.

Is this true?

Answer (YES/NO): NO